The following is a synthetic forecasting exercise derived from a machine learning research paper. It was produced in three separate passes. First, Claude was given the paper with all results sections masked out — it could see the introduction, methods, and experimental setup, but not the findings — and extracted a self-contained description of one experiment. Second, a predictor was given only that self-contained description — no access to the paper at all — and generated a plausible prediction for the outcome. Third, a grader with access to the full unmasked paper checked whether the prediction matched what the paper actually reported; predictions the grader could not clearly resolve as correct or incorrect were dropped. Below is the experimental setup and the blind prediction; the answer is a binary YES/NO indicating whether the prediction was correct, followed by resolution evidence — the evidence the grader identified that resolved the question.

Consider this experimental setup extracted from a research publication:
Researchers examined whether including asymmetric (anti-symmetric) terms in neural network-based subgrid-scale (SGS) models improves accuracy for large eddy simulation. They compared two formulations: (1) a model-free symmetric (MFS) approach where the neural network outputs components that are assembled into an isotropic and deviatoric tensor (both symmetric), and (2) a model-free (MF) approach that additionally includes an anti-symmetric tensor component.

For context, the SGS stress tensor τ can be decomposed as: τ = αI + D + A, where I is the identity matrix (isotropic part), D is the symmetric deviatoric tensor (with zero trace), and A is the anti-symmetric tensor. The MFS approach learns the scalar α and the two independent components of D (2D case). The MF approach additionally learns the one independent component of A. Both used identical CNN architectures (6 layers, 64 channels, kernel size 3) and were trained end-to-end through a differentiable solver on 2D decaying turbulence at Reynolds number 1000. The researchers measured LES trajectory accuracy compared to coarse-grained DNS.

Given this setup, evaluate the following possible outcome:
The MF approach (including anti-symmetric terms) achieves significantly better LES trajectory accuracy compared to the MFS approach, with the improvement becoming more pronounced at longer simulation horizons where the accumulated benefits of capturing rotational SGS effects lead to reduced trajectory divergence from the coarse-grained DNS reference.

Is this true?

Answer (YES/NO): NO